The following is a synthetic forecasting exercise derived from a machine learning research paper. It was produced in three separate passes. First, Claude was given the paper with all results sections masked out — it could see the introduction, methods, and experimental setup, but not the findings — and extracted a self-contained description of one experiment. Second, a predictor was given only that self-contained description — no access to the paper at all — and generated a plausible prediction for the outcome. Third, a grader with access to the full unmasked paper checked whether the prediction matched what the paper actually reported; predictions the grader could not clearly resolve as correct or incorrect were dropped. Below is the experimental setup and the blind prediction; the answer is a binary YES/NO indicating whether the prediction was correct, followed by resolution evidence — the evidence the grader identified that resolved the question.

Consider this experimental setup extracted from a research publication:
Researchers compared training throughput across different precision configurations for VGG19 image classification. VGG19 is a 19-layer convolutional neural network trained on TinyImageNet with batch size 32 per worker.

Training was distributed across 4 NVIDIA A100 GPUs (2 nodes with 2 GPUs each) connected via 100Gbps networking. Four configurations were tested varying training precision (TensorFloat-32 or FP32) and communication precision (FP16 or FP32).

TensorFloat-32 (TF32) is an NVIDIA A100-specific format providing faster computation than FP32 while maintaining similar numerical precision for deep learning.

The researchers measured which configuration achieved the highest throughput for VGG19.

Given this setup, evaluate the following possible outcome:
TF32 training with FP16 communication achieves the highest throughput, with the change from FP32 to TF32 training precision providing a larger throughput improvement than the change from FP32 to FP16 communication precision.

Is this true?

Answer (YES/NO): NO